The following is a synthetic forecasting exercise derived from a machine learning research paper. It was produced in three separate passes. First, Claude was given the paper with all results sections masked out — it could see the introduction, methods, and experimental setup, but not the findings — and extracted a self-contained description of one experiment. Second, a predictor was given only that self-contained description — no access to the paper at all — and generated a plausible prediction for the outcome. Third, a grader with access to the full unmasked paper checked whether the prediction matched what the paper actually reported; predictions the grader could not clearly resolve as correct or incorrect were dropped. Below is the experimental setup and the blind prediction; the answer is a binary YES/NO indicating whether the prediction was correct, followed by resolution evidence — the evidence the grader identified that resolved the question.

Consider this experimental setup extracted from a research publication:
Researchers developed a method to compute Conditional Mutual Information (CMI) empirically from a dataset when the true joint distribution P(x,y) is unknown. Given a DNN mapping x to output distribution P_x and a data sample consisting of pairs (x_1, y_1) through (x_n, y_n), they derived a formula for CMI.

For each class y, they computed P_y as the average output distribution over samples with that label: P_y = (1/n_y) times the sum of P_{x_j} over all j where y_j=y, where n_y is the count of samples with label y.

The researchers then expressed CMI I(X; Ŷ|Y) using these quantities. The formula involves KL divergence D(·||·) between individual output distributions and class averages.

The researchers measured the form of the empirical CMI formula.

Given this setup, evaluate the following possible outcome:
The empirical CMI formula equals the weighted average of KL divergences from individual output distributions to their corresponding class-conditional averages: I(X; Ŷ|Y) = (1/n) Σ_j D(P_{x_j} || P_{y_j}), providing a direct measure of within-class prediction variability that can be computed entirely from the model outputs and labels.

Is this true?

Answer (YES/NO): YES